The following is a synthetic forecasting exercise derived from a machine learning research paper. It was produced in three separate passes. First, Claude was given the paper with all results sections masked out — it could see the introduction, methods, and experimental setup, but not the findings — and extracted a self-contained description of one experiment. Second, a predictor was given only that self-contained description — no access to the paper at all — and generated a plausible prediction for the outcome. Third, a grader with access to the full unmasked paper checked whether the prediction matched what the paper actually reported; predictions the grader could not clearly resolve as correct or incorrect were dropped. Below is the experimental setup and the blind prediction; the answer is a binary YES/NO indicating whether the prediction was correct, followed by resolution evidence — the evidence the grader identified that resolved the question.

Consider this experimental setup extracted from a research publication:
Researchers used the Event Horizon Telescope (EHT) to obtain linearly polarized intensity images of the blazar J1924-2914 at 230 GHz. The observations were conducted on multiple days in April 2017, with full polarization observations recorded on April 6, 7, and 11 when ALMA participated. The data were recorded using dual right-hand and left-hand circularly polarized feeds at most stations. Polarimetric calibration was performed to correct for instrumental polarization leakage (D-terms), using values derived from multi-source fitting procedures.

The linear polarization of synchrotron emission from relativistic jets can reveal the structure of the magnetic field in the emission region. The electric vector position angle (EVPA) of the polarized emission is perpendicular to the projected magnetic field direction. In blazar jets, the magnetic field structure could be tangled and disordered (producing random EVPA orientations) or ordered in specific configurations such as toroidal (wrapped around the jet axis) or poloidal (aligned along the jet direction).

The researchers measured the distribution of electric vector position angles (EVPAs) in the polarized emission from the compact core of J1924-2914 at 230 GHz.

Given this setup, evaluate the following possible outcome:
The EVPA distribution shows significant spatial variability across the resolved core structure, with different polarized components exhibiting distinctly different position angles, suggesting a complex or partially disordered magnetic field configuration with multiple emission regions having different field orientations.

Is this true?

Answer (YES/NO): NO